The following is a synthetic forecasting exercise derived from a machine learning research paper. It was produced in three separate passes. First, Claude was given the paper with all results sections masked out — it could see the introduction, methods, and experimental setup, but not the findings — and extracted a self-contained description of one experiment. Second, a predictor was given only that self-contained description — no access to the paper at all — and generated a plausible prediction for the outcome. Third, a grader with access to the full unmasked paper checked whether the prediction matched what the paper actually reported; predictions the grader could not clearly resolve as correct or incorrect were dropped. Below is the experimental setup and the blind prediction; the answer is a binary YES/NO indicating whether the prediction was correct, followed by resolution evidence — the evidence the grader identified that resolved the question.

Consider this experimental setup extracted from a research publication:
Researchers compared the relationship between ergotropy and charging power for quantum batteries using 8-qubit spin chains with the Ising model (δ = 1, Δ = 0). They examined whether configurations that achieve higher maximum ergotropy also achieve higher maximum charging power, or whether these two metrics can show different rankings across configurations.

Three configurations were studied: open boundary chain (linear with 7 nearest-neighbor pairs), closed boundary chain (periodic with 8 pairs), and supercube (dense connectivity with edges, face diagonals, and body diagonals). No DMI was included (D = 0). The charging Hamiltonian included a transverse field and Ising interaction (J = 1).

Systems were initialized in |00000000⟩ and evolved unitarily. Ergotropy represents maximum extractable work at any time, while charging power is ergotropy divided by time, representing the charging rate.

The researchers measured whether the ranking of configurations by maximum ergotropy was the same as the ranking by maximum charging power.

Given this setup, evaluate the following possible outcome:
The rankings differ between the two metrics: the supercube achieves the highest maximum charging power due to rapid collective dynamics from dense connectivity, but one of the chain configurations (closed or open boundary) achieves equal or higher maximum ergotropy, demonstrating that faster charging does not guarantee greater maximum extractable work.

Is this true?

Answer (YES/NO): YES